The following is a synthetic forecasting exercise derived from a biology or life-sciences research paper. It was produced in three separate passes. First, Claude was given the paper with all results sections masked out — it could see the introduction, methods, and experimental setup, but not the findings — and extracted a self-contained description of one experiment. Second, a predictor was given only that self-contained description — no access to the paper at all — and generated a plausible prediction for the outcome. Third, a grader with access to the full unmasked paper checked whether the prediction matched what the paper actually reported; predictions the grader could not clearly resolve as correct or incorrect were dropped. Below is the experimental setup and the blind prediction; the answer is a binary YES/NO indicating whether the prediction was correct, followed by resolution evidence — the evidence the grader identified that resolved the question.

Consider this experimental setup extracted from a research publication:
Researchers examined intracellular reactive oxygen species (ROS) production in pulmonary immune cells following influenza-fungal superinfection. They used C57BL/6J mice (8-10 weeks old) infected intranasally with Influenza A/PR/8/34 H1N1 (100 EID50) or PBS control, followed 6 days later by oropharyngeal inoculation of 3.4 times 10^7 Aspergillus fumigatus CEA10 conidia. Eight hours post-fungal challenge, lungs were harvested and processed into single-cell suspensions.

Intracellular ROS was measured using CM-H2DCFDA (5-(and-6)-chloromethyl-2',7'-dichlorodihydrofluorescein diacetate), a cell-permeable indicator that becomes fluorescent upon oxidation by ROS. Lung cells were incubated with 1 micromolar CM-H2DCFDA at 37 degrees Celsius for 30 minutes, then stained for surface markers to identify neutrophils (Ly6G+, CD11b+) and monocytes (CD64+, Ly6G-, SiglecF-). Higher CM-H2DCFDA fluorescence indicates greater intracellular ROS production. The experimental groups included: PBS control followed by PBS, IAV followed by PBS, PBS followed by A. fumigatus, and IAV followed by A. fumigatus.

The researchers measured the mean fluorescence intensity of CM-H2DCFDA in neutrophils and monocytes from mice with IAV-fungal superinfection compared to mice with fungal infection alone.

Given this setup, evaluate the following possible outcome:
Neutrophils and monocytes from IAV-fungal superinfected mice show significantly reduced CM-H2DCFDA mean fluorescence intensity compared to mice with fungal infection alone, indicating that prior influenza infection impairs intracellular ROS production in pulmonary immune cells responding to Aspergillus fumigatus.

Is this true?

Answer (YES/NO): NO